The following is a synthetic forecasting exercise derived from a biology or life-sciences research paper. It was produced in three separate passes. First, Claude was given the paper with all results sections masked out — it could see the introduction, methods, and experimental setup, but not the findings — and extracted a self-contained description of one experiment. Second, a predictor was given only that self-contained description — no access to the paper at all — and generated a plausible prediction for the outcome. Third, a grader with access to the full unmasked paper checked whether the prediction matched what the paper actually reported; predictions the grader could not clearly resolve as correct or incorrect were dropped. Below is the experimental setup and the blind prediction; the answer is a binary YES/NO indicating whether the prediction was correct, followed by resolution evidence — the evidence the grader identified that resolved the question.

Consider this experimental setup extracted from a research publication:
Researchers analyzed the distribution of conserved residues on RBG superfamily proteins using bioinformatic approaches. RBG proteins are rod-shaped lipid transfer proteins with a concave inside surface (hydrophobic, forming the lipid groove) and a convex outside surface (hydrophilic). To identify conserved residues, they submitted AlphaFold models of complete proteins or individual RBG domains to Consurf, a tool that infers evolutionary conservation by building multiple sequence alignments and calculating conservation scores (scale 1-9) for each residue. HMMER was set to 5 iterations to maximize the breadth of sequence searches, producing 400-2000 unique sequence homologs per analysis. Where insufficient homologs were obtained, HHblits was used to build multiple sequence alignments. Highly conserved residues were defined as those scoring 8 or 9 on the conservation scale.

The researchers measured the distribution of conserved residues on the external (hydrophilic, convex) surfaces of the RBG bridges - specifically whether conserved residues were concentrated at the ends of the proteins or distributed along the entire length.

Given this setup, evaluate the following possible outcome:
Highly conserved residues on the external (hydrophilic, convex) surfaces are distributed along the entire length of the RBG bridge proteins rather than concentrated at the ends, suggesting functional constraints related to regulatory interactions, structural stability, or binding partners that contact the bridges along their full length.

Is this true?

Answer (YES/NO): YES